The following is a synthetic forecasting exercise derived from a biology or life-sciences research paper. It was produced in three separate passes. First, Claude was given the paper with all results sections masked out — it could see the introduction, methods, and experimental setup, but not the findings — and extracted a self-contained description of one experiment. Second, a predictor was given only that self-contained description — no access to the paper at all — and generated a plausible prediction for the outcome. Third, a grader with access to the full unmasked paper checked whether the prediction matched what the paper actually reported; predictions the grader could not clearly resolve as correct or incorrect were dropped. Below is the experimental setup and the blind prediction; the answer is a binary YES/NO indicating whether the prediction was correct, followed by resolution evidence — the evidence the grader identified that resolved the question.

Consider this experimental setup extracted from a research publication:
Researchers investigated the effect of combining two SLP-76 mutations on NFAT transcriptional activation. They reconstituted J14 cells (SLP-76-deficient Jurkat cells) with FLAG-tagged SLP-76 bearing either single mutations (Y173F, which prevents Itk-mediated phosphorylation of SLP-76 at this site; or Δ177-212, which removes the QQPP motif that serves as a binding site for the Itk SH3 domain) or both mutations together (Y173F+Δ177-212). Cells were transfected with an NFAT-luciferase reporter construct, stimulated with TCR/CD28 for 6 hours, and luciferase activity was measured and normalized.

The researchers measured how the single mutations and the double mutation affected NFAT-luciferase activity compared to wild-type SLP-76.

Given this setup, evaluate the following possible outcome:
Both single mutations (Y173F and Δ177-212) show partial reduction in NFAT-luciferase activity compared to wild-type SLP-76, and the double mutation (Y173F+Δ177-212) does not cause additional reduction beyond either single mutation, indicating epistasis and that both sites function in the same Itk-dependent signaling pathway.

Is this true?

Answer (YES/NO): NO